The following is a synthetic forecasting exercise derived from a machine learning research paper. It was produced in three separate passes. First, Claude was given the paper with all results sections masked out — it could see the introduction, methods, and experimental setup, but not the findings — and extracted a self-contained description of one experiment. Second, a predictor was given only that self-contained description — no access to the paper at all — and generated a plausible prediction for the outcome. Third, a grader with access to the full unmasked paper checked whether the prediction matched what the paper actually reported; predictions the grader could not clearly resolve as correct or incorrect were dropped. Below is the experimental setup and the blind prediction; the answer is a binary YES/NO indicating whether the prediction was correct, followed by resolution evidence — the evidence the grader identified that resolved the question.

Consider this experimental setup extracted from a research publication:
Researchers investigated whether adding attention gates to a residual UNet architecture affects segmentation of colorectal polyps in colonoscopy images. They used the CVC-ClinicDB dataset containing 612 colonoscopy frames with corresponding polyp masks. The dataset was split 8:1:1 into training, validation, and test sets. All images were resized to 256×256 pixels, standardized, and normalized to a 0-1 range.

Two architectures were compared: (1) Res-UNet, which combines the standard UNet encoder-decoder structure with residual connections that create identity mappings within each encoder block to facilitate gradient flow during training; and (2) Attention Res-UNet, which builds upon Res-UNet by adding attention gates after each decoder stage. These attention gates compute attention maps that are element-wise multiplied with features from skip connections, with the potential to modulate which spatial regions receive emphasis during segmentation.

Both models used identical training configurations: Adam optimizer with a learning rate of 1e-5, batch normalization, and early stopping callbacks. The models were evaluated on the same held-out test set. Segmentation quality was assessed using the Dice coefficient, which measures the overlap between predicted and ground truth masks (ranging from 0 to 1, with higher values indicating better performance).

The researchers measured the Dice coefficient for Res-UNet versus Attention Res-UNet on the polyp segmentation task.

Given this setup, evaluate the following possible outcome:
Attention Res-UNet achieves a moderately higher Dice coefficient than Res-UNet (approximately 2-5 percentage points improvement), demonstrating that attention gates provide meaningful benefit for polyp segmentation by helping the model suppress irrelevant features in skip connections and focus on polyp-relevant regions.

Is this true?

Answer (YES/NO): NO